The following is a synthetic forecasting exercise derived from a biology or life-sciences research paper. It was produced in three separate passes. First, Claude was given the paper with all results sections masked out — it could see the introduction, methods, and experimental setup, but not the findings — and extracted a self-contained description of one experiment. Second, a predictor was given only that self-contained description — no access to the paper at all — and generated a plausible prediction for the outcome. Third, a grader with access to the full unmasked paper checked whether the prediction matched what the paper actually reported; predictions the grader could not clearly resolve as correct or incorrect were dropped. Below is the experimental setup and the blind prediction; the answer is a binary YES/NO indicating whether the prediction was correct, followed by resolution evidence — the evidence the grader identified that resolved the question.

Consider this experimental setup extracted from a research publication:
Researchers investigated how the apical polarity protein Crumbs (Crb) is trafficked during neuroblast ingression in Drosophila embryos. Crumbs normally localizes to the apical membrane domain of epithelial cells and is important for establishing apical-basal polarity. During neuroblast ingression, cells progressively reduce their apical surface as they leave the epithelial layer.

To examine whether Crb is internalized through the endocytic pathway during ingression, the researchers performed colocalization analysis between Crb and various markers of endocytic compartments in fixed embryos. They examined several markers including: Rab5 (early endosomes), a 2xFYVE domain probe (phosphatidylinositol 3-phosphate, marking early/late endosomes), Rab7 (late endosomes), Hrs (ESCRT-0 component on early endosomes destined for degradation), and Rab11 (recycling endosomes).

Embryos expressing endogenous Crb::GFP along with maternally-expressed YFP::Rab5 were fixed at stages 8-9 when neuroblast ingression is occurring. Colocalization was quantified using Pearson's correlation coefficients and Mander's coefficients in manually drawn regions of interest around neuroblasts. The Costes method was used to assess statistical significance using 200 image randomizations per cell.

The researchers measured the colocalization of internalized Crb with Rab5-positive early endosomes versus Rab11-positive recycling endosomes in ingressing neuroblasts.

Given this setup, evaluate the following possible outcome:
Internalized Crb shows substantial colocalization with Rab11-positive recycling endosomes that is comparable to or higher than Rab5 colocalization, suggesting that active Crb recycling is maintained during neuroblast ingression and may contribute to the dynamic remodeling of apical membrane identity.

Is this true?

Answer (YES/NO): NO